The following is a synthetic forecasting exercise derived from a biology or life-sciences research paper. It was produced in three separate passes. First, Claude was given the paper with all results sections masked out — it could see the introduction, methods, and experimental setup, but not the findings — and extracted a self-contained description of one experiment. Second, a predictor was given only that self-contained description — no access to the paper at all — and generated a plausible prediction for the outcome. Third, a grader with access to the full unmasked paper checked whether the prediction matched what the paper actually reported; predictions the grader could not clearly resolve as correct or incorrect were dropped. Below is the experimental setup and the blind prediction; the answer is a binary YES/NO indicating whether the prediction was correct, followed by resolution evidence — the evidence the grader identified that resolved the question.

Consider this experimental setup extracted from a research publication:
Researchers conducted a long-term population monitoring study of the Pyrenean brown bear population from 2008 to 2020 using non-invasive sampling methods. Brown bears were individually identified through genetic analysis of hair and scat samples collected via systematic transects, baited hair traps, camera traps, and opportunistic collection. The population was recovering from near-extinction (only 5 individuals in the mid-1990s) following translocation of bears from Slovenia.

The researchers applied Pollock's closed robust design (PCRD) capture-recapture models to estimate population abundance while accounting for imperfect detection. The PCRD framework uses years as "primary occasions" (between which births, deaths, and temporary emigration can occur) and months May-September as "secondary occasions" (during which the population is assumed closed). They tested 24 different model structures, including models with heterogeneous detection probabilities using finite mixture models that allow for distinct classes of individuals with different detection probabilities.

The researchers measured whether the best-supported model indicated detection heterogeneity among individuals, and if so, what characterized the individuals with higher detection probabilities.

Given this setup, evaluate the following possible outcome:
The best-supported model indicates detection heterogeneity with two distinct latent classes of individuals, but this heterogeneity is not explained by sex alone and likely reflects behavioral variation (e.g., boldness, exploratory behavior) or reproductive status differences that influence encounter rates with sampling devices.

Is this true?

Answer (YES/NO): NO